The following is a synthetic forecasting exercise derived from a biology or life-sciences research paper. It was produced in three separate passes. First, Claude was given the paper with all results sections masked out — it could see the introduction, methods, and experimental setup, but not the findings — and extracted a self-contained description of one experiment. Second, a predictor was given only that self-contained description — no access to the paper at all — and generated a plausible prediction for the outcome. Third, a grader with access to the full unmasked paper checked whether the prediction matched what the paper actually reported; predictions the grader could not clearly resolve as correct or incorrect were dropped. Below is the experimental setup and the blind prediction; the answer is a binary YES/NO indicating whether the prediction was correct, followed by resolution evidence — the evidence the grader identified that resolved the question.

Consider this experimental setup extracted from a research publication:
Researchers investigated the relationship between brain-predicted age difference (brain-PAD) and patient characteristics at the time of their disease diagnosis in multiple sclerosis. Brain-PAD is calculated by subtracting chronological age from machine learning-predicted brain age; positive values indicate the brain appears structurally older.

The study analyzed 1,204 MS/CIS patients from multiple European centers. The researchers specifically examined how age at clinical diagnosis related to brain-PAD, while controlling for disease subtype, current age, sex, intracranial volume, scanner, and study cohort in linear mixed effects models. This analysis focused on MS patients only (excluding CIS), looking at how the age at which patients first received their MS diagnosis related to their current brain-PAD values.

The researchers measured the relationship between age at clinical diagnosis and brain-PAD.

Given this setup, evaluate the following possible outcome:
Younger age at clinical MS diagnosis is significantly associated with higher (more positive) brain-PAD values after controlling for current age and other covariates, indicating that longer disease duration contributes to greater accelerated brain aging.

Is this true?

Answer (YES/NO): YES